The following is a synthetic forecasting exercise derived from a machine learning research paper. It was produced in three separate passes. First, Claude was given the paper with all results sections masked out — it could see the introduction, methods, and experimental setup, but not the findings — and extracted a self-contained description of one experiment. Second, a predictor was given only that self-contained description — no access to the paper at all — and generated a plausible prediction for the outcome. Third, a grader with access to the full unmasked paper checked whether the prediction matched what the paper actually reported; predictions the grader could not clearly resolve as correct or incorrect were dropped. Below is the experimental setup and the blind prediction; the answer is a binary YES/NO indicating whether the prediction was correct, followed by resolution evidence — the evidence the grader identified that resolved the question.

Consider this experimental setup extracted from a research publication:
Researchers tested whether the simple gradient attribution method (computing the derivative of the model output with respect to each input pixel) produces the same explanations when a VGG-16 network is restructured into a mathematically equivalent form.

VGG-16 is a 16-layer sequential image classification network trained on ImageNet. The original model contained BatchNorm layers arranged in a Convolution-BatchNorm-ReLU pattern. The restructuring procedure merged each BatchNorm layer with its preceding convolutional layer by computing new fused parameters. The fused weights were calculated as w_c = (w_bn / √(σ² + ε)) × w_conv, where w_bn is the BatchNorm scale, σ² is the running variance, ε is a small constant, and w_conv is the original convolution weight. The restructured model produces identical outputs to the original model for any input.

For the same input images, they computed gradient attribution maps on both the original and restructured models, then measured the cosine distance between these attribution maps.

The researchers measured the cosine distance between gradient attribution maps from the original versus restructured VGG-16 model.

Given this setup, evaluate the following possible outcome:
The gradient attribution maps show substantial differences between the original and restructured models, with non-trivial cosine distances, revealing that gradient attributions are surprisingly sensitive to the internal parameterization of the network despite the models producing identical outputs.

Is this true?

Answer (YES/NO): NO